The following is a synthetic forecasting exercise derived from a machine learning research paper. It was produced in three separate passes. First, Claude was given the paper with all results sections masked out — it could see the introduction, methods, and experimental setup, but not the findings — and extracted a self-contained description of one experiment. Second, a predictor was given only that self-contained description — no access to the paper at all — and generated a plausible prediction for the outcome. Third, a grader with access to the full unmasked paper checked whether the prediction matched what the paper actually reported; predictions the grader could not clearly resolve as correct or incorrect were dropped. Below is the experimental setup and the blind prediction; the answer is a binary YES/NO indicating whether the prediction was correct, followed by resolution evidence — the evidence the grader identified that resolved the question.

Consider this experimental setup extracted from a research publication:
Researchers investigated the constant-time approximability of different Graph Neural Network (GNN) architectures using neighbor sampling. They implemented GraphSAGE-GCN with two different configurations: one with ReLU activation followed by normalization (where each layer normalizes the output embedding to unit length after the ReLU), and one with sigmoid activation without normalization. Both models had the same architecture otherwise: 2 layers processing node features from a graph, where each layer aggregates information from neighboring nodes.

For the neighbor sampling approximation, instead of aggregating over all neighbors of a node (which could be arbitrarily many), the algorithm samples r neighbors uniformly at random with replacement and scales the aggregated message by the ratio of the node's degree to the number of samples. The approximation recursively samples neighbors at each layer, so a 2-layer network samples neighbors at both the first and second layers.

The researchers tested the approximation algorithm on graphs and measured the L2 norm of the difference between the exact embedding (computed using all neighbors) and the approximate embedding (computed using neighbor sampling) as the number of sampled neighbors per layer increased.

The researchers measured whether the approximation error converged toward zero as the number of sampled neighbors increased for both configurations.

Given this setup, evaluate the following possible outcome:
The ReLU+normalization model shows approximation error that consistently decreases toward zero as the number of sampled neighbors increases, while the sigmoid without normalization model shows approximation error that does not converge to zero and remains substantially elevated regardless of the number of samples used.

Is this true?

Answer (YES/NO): NO